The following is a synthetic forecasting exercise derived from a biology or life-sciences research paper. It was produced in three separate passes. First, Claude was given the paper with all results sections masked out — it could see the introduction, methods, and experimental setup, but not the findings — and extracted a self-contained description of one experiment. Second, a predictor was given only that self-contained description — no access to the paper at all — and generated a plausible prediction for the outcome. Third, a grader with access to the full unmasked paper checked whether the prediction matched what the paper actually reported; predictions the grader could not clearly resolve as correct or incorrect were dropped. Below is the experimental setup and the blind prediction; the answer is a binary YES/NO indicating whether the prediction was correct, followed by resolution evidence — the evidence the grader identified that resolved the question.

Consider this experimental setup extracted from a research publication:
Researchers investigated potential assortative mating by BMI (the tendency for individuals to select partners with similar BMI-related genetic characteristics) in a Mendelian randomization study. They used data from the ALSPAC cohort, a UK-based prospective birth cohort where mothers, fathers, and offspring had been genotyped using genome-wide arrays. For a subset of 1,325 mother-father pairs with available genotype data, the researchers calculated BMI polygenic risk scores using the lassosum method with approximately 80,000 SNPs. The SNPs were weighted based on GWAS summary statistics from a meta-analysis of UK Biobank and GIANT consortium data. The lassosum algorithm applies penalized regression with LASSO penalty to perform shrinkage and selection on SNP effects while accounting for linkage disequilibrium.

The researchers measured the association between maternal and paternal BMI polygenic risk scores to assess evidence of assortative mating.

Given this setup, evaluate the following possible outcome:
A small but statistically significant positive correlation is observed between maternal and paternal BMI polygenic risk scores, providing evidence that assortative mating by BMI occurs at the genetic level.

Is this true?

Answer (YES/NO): NO